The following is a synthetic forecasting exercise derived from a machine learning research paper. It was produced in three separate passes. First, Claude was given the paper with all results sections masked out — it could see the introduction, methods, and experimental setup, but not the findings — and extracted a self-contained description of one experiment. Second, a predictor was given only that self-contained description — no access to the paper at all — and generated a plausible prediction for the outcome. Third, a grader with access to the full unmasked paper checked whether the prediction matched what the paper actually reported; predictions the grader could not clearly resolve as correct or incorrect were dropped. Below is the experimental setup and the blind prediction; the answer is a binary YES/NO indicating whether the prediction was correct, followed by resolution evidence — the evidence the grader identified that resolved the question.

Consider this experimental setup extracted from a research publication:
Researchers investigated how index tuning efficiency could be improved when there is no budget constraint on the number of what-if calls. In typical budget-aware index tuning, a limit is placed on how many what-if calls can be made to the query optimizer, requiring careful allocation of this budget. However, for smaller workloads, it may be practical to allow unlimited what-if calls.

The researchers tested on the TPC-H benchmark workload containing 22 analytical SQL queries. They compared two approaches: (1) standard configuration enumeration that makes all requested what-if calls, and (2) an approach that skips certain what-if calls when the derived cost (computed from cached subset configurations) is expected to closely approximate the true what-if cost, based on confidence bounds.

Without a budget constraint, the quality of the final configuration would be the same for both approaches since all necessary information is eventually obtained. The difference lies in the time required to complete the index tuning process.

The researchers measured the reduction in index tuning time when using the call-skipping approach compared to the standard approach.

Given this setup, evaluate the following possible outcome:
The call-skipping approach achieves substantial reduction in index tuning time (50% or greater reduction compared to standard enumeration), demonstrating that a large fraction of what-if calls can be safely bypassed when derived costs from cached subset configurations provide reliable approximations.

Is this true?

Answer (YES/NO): YES